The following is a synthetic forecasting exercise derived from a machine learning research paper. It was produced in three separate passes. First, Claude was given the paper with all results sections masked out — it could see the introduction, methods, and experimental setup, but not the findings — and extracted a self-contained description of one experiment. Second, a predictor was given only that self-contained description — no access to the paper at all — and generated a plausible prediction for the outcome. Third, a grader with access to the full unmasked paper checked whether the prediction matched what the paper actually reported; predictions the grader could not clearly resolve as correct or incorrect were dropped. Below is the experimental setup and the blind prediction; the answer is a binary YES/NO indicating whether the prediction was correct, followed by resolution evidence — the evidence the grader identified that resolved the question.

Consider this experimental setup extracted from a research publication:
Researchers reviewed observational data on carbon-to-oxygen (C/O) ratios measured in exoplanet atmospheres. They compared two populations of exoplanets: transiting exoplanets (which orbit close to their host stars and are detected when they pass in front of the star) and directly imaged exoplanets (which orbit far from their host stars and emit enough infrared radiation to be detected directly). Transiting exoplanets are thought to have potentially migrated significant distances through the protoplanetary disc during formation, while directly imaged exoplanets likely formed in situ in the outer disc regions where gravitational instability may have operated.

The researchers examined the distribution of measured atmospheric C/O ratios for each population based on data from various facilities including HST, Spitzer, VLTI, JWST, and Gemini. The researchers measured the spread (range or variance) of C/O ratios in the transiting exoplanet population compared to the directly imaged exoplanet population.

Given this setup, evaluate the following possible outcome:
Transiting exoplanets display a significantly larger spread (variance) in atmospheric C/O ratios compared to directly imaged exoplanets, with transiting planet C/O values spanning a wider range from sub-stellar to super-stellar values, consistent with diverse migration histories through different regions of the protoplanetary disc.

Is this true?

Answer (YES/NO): YES